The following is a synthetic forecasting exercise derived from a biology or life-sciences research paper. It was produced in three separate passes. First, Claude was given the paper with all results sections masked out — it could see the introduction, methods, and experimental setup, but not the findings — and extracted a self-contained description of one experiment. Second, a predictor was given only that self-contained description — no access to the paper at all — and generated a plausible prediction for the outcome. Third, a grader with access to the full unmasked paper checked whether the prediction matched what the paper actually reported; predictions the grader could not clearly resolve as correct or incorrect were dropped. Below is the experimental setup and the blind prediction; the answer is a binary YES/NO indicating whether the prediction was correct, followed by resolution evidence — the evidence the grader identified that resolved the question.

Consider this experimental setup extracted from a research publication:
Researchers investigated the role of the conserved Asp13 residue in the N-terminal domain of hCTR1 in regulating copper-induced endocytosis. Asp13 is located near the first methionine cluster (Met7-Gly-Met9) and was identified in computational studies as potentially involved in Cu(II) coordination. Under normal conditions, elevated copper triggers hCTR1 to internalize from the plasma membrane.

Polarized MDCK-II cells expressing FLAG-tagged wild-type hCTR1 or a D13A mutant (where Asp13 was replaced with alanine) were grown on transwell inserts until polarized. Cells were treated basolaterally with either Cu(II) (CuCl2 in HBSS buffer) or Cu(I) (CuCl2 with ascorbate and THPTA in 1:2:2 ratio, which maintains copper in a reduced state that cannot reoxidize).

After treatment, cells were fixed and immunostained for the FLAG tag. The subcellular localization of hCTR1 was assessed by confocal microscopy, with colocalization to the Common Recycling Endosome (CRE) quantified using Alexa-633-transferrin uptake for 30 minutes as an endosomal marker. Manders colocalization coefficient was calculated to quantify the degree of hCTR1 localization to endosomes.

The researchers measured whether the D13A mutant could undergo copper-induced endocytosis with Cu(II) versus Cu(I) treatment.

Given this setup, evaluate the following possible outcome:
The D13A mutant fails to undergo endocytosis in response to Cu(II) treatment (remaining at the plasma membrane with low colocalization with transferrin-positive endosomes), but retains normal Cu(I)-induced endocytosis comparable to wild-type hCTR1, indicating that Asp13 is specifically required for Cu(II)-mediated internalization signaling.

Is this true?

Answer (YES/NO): YES